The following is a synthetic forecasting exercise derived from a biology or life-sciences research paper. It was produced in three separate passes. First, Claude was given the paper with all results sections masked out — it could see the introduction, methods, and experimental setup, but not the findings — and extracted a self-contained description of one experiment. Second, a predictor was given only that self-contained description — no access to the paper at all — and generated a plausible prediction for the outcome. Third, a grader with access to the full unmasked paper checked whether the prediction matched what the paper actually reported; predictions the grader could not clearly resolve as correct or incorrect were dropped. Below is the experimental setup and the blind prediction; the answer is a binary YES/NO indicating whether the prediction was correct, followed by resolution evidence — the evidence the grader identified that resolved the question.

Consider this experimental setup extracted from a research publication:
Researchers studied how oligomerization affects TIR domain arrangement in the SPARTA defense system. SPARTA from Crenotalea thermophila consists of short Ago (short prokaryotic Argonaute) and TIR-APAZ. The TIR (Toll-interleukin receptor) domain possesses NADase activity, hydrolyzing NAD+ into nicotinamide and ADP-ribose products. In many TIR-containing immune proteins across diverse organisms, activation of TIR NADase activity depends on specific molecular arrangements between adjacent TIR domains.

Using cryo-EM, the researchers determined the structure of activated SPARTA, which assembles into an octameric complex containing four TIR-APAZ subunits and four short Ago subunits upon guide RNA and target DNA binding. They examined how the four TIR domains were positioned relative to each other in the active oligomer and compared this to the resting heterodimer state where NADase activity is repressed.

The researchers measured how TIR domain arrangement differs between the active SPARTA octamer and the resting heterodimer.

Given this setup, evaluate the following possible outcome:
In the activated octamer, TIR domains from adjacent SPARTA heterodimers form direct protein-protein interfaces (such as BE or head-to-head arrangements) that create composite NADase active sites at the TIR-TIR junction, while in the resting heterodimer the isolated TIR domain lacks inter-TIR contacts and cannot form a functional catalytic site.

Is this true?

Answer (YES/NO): NO